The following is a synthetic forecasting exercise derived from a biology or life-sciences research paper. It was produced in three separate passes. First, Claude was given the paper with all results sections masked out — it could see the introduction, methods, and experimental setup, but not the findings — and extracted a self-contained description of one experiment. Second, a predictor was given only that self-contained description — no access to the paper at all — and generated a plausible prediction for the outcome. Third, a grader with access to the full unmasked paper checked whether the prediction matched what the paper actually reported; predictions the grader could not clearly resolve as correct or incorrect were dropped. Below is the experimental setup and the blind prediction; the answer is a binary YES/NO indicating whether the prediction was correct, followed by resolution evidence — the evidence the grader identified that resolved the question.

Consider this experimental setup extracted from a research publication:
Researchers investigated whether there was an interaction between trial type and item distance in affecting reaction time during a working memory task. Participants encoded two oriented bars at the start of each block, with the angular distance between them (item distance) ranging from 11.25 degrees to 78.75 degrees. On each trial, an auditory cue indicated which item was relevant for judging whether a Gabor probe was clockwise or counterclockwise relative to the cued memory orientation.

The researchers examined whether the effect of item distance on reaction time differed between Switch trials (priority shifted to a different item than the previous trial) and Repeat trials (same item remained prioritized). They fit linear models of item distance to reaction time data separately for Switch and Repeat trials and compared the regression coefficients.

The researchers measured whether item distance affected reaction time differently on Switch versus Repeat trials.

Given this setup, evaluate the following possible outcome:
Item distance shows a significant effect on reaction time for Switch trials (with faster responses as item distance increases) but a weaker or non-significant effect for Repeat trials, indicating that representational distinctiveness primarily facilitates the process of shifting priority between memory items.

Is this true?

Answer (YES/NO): NO